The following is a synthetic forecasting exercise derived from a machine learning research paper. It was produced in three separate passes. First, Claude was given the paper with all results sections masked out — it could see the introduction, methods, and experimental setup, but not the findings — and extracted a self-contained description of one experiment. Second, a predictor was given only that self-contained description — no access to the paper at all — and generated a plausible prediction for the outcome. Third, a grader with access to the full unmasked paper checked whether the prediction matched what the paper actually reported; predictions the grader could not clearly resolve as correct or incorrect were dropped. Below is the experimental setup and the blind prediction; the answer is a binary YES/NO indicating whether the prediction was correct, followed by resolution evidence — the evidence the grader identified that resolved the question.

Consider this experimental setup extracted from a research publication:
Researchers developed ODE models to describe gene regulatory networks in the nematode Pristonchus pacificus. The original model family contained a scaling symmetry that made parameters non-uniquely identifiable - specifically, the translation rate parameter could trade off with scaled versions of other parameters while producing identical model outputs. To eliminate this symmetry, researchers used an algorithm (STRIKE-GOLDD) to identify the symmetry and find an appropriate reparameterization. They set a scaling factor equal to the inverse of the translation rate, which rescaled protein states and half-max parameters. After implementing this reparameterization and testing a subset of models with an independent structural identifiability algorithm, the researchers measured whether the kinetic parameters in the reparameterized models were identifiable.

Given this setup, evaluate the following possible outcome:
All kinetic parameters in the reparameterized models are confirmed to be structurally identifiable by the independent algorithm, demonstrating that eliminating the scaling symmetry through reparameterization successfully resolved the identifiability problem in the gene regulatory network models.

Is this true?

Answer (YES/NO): NO